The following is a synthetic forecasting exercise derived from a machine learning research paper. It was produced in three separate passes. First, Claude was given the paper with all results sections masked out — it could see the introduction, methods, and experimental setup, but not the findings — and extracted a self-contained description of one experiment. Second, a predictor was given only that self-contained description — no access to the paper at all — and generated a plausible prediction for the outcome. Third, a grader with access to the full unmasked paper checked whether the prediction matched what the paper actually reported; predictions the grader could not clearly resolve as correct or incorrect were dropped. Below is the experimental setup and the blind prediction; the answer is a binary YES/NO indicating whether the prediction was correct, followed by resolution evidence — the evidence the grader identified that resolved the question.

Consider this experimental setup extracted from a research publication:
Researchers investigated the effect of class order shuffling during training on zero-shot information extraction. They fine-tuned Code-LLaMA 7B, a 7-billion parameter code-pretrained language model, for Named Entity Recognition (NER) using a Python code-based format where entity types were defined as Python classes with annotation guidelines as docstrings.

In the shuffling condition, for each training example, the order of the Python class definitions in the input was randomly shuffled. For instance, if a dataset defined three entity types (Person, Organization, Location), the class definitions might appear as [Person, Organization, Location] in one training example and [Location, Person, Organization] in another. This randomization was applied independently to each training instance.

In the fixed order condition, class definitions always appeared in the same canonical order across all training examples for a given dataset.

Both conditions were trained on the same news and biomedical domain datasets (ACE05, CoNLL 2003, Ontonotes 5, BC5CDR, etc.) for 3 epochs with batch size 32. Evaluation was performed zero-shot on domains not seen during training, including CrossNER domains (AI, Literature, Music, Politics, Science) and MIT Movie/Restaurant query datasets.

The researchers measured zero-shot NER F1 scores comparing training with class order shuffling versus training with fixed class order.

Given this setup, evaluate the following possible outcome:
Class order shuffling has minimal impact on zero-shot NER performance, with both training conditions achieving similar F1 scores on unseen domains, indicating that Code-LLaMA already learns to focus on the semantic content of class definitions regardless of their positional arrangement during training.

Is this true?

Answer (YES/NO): YES